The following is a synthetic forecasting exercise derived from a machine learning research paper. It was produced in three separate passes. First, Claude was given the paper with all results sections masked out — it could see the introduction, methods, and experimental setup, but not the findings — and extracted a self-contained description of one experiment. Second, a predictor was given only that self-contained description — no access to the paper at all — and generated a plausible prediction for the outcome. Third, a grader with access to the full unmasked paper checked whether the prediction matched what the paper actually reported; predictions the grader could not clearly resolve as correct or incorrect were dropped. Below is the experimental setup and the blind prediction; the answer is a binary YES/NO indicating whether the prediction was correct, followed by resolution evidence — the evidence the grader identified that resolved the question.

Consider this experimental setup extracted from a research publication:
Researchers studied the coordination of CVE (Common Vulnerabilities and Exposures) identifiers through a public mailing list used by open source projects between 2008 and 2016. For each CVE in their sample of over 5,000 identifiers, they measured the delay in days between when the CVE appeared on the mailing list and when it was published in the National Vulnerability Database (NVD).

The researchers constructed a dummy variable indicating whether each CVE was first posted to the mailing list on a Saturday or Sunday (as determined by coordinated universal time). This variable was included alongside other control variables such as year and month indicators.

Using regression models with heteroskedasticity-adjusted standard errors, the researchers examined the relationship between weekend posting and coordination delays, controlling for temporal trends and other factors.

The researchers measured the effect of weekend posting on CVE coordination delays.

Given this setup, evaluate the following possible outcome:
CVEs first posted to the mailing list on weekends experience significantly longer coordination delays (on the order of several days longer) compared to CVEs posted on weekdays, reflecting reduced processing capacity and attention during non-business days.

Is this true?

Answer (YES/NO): YES